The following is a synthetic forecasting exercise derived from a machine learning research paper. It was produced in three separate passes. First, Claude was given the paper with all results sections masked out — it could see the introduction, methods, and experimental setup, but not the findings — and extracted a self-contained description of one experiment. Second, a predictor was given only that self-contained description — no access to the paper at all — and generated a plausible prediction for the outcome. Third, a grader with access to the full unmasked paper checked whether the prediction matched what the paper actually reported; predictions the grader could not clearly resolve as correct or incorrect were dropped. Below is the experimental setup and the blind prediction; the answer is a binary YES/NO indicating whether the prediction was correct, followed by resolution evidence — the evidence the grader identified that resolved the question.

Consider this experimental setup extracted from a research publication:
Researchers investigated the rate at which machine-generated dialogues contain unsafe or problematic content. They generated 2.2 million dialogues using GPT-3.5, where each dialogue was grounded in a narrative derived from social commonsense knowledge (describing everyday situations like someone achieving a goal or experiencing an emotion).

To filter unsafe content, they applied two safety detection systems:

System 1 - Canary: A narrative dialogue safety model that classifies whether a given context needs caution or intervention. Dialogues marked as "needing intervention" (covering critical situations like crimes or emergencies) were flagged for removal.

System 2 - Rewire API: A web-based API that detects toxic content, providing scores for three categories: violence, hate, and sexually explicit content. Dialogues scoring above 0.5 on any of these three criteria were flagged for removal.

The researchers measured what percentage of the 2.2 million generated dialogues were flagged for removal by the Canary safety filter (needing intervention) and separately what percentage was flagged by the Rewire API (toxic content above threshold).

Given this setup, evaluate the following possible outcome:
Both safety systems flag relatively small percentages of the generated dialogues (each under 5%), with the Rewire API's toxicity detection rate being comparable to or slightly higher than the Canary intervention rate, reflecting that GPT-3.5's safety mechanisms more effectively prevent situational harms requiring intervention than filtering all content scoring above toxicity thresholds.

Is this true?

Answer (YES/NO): NO